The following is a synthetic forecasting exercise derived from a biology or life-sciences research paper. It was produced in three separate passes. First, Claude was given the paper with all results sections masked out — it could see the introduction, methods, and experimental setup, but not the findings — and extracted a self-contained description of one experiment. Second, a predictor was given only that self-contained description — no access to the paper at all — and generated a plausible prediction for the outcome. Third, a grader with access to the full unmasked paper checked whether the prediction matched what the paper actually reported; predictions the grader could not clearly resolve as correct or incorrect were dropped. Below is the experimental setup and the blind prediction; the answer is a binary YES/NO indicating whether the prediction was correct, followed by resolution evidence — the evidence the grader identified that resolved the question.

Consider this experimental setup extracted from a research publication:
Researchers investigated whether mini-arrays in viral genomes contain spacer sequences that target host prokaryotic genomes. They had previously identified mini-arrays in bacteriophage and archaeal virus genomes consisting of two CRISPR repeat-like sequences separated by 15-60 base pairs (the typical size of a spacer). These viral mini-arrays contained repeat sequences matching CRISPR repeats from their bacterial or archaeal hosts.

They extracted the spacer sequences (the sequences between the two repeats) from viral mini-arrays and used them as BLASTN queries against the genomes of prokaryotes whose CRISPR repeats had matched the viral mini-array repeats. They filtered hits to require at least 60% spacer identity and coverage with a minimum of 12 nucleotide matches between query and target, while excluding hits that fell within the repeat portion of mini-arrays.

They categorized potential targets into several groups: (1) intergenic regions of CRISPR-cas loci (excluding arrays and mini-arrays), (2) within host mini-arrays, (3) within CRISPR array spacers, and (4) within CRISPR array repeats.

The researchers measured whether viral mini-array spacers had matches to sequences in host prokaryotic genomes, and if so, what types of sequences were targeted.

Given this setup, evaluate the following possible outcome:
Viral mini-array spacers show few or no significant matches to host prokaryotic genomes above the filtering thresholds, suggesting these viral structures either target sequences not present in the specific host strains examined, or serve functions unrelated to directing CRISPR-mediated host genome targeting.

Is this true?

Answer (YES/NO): NO